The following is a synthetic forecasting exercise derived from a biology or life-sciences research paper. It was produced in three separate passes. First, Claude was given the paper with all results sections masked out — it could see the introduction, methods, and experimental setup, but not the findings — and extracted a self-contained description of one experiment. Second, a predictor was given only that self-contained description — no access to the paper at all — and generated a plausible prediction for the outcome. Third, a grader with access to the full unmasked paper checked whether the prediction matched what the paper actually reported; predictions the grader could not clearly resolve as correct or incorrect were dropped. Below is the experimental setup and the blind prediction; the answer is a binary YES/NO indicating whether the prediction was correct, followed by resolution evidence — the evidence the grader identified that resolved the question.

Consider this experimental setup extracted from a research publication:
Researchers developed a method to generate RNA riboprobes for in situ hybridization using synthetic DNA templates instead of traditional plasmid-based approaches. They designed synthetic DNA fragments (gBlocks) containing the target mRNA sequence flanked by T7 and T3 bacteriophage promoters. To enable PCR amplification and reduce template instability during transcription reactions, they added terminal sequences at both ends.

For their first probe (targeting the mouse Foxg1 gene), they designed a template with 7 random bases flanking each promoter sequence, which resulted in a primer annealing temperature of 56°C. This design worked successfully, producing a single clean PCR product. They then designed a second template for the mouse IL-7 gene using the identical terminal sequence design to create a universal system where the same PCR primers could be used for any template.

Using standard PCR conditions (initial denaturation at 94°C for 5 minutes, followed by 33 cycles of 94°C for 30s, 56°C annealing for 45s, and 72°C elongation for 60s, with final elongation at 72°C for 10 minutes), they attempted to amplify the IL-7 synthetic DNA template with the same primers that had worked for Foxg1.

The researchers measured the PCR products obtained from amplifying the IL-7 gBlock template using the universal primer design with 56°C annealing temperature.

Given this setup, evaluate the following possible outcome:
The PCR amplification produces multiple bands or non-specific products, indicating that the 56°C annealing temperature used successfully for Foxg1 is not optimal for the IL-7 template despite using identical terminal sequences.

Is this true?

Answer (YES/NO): YES